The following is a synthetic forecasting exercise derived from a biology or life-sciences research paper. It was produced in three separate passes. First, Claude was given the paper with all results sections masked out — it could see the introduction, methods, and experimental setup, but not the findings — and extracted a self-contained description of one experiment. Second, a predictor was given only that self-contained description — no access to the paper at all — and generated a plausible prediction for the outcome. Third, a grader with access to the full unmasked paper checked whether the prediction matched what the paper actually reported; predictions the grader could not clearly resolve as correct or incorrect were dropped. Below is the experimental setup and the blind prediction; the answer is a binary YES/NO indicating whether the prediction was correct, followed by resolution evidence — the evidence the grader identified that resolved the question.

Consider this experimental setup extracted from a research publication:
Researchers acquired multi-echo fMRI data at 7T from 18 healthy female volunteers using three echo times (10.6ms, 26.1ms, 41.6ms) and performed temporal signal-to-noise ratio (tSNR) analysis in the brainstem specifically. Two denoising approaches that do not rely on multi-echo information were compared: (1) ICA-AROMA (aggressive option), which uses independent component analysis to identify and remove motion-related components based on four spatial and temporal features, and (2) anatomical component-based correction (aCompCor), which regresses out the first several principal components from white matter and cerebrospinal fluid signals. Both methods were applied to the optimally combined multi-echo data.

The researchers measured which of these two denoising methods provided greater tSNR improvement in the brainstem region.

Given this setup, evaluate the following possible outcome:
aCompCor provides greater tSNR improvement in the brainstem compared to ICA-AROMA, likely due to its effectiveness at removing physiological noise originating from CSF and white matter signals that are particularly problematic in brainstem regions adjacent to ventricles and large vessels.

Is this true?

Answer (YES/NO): NO